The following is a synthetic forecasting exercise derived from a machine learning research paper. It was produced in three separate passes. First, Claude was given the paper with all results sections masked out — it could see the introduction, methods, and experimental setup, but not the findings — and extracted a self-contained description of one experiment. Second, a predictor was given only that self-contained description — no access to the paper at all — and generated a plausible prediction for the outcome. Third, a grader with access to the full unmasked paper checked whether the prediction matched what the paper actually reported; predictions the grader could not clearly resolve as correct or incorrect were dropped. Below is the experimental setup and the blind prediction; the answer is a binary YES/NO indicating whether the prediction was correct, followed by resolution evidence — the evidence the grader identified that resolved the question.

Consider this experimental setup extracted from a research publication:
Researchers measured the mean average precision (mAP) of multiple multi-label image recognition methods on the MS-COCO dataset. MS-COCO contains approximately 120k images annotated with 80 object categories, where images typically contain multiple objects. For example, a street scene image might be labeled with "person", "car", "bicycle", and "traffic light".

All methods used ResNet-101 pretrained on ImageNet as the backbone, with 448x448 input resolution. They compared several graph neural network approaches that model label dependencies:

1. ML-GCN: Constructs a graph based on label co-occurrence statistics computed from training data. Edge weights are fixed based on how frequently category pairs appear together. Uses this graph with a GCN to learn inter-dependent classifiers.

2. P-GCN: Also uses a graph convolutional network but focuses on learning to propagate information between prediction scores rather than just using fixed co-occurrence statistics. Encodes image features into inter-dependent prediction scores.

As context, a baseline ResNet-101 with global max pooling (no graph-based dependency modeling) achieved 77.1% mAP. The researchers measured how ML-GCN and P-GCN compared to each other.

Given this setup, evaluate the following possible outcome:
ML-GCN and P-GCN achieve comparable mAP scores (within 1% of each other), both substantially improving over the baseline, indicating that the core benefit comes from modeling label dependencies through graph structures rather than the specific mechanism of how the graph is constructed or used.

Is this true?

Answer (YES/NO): NO